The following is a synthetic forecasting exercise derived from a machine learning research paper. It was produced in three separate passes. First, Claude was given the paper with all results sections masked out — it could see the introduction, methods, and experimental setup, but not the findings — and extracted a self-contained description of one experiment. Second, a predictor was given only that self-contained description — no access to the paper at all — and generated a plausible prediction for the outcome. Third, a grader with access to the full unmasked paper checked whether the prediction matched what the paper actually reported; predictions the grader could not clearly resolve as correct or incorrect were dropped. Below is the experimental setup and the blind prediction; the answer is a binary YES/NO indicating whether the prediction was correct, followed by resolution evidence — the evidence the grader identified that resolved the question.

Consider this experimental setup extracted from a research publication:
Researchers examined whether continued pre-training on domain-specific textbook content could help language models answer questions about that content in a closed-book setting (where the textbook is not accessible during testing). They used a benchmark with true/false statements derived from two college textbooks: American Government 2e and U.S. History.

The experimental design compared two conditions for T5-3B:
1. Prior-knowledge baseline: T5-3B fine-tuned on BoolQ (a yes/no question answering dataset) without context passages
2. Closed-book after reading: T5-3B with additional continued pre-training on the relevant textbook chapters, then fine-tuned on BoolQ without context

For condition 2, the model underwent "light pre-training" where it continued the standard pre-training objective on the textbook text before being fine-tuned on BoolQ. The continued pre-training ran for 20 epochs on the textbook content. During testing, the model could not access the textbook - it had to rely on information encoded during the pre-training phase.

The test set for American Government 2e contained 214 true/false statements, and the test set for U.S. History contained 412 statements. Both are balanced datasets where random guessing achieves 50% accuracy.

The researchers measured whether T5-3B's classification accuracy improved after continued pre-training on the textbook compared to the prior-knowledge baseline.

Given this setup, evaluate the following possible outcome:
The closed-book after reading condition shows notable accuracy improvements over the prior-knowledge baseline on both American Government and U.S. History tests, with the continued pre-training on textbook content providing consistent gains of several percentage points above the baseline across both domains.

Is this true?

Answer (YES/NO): NO